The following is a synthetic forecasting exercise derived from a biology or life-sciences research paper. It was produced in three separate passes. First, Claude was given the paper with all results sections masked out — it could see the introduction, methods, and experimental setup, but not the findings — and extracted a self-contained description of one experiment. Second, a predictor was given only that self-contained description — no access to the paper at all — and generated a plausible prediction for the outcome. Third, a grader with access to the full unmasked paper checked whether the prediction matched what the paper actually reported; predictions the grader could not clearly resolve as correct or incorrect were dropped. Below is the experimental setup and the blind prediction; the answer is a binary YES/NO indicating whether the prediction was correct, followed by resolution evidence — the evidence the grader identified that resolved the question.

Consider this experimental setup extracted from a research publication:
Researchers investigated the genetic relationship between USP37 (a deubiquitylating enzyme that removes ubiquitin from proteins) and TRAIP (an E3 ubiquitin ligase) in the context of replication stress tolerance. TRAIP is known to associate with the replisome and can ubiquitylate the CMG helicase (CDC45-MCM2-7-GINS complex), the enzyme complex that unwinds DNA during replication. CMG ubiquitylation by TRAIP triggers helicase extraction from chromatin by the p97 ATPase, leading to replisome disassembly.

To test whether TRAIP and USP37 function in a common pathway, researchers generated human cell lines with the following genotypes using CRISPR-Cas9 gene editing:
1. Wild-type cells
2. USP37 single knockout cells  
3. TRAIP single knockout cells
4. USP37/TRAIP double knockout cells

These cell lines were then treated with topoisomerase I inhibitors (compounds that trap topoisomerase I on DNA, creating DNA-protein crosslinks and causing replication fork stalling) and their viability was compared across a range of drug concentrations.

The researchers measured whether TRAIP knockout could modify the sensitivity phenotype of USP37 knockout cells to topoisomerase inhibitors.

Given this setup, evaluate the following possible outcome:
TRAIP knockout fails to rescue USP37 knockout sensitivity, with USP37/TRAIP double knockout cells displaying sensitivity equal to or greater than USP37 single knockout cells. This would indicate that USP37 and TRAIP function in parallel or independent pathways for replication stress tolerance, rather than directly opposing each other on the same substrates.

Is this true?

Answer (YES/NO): NO